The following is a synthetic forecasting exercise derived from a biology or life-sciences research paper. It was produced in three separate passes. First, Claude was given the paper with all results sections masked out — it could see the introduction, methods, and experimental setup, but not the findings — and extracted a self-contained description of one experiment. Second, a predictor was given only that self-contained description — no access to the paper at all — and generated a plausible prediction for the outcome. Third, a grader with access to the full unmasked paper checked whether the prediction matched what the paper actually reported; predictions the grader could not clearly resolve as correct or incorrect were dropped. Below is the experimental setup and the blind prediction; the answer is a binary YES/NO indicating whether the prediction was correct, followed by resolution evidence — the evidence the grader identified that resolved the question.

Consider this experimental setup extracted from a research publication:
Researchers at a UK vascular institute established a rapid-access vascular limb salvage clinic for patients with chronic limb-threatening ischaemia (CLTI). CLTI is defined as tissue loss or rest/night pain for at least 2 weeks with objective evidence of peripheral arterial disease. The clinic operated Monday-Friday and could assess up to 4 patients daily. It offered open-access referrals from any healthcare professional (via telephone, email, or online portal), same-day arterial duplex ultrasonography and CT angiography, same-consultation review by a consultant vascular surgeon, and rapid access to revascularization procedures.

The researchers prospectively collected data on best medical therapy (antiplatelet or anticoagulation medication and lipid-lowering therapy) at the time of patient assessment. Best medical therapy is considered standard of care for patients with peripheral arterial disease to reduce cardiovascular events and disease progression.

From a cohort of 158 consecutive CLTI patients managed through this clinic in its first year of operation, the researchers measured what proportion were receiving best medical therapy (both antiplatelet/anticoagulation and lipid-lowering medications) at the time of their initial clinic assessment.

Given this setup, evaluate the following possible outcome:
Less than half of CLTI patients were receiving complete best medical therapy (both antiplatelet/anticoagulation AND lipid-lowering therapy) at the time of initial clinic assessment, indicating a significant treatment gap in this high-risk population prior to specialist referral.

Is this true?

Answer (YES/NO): YES